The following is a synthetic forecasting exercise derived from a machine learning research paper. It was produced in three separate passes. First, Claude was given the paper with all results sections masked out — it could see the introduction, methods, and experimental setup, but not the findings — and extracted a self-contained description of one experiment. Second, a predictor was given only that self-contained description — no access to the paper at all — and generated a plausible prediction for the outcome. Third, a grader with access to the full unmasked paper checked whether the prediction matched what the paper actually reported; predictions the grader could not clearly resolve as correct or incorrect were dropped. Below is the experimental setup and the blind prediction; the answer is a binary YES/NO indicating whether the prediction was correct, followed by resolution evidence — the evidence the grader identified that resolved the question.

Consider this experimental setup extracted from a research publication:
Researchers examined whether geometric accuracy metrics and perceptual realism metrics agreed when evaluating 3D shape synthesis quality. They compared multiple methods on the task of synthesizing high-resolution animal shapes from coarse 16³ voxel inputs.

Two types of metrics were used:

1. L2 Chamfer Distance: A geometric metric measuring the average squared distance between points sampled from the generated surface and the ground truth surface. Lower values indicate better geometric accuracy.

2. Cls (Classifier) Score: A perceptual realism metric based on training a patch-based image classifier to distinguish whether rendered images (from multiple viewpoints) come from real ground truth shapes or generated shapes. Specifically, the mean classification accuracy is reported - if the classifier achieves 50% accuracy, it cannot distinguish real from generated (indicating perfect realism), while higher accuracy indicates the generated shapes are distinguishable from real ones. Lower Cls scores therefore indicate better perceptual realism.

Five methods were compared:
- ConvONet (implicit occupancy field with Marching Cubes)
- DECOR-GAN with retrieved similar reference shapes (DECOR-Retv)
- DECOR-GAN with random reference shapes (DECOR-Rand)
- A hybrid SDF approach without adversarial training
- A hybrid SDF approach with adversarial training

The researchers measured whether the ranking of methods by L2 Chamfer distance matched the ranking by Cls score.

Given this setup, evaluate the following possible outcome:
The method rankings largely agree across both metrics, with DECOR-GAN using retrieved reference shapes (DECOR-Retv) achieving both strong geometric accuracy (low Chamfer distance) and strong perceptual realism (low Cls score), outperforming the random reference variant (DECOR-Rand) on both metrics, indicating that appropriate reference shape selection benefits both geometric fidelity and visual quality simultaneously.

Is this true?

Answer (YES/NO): NO